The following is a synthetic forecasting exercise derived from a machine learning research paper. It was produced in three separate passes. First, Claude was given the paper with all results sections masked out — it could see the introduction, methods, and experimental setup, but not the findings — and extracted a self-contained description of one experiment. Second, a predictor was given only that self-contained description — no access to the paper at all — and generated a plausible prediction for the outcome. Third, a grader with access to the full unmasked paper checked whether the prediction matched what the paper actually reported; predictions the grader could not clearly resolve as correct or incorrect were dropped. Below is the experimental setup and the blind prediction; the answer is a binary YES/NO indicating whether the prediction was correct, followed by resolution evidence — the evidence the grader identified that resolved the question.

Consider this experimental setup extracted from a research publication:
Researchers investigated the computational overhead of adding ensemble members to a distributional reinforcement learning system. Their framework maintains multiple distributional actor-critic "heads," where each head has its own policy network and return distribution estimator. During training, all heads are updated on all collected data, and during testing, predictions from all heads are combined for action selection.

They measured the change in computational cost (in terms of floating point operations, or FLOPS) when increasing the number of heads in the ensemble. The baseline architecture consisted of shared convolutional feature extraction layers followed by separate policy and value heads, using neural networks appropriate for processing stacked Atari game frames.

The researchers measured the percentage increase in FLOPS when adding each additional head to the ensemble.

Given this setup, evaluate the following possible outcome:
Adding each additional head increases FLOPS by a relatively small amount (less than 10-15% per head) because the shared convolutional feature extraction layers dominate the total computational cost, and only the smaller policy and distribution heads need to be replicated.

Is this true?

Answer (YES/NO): NO